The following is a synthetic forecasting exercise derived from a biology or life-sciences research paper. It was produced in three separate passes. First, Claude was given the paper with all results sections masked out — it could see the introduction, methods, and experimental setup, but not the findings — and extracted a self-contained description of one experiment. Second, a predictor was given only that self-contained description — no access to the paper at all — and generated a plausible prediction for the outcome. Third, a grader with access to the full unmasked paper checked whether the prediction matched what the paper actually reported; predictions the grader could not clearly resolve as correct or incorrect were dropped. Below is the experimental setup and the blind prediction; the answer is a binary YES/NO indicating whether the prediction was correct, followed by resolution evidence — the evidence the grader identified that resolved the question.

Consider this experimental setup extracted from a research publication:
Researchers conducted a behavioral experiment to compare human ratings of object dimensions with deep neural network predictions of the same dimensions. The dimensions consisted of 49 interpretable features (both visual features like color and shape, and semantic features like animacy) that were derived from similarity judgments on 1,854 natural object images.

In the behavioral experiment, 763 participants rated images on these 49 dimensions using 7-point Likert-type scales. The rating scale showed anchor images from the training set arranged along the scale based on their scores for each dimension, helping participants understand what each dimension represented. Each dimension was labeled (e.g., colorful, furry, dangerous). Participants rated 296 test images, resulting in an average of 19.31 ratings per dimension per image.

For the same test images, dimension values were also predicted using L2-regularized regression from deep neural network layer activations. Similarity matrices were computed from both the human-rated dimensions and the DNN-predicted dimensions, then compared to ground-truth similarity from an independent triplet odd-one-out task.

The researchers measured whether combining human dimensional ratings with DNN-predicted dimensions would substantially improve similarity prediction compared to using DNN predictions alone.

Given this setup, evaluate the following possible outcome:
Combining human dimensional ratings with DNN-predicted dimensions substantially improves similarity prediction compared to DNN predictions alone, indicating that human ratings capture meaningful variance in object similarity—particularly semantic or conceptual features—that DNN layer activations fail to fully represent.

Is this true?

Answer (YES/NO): NO